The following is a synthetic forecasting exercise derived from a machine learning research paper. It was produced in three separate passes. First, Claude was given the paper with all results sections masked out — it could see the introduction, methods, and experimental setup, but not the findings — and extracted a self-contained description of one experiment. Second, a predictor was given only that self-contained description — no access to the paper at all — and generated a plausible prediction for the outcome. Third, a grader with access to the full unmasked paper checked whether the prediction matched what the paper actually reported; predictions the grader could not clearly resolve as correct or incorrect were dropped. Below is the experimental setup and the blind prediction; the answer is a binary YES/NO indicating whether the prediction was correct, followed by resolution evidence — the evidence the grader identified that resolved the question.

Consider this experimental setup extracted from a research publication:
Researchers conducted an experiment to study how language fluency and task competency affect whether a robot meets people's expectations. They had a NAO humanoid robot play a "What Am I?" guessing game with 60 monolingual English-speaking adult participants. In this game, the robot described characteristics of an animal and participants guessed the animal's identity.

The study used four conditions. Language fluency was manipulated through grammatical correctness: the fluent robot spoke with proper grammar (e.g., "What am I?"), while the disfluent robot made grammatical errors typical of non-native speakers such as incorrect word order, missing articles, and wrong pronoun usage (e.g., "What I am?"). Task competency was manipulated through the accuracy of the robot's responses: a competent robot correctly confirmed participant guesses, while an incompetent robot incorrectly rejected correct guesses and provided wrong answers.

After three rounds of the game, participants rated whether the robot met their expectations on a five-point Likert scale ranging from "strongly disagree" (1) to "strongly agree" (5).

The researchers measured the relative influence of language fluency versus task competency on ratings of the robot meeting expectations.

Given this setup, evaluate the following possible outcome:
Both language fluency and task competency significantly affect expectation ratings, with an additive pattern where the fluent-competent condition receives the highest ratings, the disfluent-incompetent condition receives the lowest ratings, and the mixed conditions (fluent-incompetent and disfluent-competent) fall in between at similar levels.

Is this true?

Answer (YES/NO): NO